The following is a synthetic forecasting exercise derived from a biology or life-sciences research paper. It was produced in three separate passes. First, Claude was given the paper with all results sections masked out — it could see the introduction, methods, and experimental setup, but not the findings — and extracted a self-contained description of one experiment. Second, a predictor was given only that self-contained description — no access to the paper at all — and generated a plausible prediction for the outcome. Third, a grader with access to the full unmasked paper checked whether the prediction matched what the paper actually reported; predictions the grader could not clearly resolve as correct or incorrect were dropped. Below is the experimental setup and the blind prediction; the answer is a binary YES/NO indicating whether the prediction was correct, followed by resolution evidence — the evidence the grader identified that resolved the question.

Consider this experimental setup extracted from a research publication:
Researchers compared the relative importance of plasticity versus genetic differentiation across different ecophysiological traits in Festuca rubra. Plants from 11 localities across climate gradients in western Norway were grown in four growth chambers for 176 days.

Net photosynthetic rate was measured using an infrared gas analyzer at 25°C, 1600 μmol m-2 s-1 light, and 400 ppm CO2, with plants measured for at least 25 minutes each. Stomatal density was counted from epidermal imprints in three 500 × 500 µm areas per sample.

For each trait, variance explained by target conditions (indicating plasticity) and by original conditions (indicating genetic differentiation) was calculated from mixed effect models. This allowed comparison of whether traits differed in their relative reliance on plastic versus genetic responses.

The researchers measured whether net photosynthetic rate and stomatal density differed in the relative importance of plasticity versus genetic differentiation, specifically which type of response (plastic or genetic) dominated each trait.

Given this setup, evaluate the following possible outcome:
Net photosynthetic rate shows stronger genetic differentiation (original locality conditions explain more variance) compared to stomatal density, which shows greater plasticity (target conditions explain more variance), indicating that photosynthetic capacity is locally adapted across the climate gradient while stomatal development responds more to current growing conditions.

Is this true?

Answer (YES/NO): NO